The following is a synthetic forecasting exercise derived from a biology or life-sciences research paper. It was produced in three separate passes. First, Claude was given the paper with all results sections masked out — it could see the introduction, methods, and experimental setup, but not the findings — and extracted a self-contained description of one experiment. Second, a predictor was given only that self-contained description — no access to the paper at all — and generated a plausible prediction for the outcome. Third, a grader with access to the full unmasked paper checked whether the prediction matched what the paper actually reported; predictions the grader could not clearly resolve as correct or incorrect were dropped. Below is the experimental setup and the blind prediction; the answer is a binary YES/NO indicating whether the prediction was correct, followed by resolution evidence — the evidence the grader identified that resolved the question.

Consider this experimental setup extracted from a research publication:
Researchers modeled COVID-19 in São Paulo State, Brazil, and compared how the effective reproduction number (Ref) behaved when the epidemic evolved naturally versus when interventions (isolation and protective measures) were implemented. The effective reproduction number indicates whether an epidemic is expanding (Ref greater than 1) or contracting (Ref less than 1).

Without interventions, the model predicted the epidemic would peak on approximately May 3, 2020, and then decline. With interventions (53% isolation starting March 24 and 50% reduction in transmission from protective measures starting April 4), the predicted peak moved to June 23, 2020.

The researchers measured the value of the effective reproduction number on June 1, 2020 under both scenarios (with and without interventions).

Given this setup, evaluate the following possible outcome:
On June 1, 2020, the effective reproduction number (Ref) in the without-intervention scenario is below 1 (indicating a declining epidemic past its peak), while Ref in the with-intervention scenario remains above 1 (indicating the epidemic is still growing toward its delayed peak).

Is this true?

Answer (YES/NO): YES